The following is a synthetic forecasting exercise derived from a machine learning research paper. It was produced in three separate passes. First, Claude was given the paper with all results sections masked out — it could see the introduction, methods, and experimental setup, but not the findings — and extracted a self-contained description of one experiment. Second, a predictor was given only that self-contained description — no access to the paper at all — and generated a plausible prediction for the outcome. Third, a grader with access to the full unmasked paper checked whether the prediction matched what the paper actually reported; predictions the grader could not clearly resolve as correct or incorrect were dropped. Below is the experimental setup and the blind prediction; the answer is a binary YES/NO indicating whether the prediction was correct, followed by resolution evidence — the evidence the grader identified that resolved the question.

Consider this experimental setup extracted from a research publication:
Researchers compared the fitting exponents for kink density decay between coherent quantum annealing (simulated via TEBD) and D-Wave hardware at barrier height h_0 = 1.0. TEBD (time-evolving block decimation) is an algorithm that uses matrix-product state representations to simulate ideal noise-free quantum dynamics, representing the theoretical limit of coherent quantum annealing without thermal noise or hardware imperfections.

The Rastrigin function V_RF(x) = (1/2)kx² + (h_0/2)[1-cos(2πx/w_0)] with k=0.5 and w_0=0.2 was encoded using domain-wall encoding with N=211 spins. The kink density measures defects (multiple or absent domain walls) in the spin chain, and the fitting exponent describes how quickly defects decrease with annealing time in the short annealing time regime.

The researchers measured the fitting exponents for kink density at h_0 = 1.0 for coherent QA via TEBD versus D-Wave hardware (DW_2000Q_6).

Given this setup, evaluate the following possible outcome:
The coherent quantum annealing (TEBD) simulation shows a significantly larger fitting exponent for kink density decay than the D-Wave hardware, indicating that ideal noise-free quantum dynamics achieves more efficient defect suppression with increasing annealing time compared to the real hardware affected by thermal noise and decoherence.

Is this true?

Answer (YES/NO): YES